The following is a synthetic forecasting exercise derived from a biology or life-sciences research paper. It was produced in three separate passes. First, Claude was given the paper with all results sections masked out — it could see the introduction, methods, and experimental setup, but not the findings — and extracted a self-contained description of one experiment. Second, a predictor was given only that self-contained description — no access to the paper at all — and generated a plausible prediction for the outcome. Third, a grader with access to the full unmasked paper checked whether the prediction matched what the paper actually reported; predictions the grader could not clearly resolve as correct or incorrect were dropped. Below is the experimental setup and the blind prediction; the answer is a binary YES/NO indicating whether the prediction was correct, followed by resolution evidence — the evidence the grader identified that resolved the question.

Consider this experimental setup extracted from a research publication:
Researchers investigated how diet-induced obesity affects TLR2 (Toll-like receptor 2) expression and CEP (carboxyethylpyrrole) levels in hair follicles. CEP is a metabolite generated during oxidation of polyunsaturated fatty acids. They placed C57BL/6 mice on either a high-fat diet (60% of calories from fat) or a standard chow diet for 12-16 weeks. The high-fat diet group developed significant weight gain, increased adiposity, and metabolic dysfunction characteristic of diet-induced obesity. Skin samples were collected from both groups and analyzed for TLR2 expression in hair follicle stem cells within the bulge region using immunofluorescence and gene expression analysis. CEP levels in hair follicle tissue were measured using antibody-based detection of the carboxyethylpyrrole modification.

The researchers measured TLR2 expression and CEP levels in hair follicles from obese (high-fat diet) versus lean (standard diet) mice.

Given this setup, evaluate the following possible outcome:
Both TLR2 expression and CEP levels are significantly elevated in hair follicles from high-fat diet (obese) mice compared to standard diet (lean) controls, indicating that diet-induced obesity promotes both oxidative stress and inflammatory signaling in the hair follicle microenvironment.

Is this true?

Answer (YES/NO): NO